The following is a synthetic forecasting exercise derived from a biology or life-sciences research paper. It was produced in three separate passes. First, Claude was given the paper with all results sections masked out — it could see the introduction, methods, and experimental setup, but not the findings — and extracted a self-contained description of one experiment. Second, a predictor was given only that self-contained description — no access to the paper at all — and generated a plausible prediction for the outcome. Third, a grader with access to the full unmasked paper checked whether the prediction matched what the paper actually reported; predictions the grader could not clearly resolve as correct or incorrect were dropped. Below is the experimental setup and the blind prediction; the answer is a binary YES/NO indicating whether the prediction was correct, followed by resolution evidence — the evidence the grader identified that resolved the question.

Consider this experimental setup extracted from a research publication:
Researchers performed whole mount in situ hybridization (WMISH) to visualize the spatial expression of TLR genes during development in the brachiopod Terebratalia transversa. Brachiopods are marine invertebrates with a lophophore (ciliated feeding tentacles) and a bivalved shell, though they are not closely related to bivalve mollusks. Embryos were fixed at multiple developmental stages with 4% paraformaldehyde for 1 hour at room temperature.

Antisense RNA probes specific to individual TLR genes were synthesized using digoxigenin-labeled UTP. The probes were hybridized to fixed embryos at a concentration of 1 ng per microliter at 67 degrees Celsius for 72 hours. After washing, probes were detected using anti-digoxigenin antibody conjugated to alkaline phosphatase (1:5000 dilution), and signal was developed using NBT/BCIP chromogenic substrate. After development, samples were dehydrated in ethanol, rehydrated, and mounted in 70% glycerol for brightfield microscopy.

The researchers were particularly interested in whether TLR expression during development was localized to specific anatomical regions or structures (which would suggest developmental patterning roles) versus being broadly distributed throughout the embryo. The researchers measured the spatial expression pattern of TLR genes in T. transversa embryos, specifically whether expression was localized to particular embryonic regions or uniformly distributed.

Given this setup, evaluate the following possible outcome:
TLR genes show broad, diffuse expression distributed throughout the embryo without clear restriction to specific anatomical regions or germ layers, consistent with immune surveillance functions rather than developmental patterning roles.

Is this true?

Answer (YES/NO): NO